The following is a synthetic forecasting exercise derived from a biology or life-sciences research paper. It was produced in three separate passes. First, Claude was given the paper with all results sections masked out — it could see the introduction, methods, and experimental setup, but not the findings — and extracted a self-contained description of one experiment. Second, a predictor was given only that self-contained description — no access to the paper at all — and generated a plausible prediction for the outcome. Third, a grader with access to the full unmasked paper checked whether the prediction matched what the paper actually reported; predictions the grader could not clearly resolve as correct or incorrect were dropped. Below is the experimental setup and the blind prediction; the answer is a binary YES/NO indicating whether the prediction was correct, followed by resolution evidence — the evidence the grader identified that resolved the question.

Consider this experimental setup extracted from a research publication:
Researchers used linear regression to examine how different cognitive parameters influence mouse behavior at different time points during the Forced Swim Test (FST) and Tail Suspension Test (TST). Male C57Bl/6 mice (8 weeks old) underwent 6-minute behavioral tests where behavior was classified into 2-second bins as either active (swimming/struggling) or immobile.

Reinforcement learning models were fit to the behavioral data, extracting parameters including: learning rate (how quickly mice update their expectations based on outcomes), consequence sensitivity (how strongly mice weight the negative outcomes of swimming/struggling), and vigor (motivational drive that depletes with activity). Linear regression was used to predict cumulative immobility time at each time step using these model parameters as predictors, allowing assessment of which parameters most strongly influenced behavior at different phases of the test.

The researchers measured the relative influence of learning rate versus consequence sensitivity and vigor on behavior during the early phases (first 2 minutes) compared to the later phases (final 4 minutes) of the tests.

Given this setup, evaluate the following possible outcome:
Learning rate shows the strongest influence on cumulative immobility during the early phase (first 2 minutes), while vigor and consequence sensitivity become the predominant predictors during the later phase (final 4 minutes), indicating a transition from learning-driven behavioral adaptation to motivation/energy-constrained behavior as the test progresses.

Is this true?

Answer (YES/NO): YES